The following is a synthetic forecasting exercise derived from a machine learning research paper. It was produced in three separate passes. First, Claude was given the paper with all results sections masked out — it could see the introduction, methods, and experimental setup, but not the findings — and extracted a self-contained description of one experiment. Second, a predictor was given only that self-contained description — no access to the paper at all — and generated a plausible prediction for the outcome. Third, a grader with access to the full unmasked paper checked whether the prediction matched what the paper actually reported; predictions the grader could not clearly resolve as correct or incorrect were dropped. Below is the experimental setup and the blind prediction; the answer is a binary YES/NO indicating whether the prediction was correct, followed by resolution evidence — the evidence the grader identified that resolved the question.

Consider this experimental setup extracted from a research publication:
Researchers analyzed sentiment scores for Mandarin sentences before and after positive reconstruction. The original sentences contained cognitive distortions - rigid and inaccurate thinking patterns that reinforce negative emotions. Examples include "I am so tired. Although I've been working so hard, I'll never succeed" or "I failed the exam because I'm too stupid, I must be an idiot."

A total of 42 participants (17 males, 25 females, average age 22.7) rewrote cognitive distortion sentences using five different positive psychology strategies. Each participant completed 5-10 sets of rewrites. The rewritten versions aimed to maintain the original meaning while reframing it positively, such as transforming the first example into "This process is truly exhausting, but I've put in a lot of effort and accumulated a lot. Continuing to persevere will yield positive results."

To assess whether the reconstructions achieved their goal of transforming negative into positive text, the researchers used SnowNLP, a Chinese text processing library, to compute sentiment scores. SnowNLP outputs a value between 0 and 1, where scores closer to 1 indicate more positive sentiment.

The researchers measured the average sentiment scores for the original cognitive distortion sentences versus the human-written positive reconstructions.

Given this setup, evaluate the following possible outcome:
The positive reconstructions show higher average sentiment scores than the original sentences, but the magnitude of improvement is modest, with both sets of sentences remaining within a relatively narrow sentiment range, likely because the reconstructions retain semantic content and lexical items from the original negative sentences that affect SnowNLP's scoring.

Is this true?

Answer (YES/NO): NO